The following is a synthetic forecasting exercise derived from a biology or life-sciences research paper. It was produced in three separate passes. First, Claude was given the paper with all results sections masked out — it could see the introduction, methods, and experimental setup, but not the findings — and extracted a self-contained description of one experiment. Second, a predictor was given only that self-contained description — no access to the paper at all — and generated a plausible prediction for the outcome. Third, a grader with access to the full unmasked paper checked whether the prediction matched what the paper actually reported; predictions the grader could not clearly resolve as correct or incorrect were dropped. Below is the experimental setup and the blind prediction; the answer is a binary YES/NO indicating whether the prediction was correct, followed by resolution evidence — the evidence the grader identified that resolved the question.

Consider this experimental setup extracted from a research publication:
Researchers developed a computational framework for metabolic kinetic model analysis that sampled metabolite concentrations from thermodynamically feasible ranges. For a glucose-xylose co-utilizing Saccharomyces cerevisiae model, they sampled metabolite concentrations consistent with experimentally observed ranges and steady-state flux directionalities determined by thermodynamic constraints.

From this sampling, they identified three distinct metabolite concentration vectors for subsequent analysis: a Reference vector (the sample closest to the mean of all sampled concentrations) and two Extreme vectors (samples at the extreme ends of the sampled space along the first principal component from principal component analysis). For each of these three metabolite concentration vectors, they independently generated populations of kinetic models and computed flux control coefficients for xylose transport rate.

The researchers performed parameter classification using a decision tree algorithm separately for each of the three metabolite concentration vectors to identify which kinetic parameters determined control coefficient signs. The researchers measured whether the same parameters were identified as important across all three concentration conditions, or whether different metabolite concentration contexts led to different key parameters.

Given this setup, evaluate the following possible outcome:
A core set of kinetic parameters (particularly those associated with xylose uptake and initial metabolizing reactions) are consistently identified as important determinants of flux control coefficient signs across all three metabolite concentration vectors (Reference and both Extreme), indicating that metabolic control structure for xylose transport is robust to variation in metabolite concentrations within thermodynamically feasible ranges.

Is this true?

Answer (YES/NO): YES